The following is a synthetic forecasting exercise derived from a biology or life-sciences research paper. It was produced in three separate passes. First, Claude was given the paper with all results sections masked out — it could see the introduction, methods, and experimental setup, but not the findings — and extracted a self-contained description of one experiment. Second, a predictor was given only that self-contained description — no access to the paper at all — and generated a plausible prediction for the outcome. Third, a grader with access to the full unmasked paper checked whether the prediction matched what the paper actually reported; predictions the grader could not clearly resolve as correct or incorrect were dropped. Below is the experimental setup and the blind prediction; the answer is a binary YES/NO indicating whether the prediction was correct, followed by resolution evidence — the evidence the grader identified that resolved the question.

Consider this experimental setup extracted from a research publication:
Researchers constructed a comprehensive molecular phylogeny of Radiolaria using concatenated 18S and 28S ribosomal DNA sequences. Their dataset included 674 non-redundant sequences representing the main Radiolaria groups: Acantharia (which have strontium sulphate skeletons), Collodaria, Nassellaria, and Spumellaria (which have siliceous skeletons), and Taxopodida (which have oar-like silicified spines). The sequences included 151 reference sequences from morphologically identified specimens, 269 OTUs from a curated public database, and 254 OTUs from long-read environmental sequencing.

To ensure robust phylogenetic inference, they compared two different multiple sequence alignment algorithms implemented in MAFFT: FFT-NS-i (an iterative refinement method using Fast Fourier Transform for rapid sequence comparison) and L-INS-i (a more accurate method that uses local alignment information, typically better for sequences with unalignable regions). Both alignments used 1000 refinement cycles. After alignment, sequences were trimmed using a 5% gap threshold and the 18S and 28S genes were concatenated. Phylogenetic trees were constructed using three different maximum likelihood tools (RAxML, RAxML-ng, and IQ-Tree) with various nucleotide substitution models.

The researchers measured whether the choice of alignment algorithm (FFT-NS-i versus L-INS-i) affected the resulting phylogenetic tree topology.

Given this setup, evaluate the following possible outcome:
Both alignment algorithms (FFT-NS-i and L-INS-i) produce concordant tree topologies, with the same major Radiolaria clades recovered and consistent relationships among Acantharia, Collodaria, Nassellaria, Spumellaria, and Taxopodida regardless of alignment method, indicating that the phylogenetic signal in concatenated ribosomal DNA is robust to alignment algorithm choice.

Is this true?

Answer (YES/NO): YES